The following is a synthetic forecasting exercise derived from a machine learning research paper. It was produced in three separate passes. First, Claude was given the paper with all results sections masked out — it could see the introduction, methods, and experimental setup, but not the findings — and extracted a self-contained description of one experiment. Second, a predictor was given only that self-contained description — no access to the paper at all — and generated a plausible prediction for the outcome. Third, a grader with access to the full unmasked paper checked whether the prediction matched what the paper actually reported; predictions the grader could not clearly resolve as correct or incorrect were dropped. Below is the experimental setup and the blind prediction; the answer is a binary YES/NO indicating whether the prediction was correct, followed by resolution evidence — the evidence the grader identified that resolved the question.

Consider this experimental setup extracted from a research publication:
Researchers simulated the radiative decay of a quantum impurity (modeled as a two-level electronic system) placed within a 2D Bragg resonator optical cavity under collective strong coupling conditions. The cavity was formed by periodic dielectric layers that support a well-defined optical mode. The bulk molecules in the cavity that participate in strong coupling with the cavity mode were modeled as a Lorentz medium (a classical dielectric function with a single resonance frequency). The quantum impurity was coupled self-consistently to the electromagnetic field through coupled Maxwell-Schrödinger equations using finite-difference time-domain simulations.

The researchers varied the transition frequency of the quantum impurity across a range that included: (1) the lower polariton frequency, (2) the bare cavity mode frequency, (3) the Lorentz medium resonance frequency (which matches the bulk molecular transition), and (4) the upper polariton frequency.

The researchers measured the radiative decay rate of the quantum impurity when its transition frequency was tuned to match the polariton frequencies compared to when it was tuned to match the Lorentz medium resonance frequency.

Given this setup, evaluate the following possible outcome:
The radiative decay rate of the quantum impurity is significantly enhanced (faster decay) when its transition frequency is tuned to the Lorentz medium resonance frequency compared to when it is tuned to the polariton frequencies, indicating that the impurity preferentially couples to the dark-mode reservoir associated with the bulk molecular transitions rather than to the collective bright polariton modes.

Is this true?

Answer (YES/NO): NO